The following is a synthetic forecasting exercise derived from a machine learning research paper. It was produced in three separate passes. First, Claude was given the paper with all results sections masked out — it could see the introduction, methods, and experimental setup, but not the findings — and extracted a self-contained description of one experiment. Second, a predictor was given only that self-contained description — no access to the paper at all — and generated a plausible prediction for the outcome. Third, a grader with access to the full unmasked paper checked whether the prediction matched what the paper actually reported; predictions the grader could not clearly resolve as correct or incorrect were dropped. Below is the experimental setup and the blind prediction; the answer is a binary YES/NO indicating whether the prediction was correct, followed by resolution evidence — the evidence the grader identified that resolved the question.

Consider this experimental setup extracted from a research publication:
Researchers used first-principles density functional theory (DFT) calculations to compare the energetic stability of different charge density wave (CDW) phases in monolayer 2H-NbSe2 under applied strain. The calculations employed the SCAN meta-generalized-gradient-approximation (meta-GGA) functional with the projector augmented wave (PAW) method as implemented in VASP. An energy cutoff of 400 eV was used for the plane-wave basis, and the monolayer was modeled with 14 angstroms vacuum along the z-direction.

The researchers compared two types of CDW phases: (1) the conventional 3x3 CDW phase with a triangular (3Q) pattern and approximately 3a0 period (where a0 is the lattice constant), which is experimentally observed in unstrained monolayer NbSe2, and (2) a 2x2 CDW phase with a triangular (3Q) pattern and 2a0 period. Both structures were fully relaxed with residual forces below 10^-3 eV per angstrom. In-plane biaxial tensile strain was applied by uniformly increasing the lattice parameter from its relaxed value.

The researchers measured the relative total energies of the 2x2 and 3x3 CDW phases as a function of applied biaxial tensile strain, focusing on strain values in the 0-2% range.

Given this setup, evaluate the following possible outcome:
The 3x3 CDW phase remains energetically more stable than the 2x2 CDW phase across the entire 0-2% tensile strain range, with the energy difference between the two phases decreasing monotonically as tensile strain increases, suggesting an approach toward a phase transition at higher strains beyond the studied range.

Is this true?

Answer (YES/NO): NO